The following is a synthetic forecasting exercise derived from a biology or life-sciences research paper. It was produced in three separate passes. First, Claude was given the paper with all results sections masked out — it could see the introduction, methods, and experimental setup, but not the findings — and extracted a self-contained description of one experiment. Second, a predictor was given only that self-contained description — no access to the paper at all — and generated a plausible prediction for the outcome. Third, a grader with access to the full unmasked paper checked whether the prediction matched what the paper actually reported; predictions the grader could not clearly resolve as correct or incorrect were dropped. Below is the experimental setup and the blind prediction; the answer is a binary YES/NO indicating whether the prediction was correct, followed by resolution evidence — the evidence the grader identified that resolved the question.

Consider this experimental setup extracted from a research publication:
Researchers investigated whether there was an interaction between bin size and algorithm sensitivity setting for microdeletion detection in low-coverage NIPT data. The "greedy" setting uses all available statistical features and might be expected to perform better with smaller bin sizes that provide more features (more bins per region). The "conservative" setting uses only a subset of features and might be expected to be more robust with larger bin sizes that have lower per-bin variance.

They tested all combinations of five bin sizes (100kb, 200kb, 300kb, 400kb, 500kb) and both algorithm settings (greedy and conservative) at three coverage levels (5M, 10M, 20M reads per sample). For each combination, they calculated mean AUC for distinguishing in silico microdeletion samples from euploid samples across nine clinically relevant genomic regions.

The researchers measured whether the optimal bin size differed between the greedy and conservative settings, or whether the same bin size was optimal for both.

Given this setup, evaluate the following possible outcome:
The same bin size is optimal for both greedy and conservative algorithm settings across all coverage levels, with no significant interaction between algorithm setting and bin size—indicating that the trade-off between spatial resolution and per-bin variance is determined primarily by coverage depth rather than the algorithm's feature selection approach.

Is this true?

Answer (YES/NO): NO